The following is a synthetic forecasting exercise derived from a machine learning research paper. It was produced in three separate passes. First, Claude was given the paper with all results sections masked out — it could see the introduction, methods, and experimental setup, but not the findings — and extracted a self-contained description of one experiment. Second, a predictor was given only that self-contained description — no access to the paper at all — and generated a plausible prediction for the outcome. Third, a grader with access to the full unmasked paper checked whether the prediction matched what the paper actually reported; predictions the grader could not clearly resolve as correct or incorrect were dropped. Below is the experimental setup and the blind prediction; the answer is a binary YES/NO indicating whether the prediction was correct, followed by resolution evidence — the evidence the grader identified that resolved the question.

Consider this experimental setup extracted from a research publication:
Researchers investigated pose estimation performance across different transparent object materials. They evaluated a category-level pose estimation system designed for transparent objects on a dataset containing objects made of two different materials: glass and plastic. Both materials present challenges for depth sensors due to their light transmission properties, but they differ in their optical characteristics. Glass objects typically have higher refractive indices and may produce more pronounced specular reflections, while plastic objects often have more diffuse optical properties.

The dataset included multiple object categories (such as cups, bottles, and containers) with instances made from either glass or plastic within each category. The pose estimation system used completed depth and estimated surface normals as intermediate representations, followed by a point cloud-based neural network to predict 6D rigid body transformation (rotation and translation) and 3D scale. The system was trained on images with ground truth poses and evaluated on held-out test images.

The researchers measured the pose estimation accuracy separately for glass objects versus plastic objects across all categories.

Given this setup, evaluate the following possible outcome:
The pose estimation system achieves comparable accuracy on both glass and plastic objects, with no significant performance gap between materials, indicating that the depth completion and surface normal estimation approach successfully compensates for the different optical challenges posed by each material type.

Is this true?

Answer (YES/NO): NO